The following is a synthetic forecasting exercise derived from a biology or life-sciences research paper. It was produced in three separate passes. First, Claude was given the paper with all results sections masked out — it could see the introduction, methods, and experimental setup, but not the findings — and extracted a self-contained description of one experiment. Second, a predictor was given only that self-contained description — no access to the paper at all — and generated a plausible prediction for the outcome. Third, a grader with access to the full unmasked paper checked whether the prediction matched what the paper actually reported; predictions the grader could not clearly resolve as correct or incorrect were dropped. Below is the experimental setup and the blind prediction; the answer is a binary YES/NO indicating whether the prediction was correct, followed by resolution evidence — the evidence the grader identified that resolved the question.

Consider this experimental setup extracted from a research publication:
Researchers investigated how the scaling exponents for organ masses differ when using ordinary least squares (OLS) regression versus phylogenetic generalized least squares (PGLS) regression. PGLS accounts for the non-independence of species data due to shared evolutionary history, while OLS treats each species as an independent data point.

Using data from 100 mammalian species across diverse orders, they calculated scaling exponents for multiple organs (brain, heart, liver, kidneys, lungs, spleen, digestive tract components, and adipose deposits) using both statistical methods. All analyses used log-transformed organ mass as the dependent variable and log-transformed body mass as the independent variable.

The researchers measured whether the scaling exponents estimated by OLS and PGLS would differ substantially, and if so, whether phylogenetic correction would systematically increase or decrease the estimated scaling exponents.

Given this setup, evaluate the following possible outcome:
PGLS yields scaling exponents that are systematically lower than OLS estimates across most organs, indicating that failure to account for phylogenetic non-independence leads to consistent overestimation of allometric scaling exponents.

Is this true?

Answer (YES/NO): NO